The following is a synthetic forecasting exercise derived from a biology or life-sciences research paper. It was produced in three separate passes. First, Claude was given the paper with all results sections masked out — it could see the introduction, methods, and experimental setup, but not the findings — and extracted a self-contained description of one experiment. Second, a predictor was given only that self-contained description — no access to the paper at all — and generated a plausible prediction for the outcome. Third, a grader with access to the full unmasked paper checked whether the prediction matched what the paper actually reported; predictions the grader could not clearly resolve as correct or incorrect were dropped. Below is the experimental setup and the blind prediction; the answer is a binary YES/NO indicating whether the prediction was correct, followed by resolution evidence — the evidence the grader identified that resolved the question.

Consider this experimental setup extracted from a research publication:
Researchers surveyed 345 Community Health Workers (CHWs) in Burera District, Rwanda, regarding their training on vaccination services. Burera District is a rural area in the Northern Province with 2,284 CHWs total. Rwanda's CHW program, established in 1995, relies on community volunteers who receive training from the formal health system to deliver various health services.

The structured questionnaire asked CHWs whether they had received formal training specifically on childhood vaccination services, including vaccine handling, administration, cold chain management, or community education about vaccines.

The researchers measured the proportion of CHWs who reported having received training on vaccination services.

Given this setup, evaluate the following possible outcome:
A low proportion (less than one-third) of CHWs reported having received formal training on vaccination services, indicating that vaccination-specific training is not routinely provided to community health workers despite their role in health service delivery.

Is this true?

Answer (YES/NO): NO